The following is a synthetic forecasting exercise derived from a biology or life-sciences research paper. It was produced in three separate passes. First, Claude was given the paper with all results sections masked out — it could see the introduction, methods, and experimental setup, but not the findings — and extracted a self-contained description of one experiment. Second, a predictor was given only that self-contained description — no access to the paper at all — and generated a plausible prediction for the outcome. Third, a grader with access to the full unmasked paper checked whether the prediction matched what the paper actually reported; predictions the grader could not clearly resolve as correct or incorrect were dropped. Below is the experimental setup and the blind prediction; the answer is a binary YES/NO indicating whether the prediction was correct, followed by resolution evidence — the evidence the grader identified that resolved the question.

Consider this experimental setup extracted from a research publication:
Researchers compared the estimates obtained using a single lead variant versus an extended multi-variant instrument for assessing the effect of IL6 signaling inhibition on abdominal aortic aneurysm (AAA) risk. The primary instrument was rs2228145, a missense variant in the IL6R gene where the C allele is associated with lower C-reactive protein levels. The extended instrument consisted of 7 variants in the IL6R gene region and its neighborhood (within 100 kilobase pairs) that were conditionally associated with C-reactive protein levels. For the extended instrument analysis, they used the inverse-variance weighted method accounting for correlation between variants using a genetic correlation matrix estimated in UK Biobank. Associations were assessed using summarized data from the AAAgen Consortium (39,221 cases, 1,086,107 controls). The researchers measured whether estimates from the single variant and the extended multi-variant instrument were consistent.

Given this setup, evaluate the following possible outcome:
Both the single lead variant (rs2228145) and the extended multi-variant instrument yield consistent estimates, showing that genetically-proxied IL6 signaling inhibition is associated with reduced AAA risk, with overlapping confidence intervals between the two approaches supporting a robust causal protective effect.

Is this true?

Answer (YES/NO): YES